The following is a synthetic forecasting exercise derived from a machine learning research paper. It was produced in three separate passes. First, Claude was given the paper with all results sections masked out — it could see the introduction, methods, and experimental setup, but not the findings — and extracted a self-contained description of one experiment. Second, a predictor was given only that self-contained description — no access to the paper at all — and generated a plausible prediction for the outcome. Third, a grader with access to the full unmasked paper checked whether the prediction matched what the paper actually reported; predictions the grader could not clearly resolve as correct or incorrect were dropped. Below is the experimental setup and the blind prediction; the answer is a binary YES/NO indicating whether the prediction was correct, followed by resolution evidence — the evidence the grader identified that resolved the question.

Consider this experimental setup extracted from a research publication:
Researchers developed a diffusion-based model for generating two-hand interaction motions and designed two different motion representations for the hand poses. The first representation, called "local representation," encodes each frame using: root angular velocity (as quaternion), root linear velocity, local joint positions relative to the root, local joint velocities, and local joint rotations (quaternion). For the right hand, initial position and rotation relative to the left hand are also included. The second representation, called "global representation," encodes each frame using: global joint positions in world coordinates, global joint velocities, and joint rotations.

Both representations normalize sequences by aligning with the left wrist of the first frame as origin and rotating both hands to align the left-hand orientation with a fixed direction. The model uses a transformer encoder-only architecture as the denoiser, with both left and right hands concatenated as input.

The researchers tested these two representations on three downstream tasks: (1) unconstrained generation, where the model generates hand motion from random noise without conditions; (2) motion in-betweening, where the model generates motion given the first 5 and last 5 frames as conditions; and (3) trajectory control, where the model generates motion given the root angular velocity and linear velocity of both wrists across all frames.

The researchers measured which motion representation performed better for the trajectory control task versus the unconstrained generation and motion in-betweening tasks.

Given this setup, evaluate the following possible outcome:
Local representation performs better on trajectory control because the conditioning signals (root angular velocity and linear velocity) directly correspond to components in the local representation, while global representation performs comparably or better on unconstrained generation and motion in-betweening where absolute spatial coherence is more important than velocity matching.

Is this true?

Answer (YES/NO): YES